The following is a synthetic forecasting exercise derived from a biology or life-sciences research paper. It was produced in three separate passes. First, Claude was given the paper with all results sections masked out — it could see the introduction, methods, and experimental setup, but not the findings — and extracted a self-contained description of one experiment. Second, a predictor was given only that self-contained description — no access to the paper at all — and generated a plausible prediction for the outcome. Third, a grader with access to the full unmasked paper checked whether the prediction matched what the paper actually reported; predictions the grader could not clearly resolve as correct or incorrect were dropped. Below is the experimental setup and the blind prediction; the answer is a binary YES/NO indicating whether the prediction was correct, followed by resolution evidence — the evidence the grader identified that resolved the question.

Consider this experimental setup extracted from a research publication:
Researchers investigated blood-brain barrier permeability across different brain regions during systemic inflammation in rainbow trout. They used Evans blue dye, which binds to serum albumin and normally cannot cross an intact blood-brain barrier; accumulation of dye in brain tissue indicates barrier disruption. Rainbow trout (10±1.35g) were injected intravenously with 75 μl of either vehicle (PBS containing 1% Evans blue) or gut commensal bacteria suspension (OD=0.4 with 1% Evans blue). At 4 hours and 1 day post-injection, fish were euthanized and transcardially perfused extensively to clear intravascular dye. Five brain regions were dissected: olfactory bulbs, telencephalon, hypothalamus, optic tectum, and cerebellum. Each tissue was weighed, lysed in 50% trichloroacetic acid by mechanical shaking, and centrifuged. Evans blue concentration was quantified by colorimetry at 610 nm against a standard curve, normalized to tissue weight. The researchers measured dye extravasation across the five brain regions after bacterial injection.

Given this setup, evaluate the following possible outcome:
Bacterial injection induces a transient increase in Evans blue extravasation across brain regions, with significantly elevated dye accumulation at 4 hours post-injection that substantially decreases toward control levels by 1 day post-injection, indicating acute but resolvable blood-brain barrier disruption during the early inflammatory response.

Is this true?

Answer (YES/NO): YES